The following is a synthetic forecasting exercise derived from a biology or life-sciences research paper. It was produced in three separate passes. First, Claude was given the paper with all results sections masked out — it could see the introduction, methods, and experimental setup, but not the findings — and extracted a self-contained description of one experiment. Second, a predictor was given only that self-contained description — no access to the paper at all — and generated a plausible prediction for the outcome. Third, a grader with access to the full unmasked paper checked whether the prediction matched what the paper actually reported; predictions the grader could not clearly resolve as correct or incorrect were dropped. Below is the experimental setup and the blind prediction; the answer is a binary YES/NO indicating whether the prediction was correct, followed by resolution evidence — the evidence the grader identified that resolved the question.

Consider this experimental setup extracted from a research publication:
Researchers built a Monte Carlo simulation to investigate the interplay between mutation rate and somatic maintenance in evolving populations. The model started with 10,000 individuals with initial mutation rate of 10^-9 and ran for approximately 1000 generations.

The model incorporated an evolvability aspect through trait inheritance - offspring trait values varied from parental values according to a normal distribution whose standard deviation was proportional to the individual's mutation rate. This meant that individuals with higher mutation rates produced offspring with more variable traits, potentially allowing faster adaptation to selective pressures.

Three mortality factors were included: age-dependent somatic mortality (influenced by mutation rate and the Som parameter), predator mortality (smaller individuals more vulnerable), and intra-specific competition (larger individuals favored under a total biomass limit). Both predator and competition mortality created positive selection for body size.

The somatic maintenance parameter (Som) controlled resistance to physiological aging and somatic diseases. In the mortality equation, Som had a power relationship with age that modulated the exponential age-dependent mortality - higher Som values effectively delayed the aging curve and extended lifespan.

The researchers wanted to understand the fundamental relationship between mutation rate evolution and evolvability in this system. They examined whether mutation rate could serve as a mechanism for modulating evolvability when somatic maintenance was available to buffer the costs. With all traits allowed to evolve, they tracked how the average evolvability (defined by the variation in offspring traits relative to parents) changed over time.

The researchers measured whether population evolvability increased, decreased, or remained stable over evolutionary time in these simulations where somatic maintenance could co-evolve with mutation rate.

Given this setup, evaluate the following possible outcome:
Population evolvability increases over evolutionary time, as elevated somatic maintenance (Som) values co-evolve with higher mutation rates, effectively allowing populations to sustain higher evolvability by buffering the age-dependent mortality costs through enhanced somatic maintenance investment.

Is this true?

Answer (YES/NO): YES